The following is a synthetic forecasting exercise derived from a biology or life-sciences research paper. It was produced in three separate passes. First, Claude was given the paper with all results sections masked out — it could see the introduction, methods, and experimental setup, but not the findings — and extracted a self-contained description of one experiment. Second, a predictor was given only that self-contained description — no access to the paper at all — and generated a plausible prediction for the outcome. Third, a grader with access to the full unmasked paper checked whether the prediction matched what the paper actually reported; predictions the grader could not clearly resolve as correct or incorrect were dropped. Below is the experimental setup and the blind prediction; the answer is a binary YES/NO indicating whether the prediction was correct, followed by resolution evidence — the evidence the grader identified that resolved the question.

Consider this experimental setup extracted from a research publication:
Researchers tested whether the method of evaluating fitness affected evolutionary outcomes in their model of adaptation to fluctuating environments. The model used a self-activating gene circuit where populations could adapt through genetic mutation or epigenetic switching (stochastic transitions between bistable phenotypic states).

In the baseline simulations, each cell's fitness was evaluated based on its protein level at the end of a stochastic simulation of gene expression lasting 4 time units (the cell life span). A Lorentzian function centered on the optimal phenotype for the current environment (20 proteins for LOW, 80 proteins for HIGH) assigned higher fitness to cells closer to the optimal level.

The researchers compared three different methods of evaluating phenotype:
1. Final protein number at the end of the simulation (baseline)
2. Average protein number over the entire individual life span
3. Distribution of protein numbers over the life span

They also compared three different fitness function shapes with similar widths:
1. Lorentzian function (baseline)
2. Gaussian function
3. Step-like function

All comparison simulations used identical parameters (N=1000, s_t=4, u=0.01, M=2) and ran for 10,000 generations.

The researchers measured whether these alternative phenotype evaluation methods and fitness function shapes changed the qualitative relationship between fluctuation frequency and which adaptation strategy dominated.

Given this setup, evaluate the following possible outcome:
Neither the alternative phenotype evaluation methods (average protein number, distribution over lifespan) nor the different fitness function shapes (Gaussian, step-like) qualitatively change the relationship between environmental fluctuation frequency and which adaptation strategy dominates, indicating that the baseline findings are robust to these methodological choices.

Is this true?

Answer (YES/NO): YES